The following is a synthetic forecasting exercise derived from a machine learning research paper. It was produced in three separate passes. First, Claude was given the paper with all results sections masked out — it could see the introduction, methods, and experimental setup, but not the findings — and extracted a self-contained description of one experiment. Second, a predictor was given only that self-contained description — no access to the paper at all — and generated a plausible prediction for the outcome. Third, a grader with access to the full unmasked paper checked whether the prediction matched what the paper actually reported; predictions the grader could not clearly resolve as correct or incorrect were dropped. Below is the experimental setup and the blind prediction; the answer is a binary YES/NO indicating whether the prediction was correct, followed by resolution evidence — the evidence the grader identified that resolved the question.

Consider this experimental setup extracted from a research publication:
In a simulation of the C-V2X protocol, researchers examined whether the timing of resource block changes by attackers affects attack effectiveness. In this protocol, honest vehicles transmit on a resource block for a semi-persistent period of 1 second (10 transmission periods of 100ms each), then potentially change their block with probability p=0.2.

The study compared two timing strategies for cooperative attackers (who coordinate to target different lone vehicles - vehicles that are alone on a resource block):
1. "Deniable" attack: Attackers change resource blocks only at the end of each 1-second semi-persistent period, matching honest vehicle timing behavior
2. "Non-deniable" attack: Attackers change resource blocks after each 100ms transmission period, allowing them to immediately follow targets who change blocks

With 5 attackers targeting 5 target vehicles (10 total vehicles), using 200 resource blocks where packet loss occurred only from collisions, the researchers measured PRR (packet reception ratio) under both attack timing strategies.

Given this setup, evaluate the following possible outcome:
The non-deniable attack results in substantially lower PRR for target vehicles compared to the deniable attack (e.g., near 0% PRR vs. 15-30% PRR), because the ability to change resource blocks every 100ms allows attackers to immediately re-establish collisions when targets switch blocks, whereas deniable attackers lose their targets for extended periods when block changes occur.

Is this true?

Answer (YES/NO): NO